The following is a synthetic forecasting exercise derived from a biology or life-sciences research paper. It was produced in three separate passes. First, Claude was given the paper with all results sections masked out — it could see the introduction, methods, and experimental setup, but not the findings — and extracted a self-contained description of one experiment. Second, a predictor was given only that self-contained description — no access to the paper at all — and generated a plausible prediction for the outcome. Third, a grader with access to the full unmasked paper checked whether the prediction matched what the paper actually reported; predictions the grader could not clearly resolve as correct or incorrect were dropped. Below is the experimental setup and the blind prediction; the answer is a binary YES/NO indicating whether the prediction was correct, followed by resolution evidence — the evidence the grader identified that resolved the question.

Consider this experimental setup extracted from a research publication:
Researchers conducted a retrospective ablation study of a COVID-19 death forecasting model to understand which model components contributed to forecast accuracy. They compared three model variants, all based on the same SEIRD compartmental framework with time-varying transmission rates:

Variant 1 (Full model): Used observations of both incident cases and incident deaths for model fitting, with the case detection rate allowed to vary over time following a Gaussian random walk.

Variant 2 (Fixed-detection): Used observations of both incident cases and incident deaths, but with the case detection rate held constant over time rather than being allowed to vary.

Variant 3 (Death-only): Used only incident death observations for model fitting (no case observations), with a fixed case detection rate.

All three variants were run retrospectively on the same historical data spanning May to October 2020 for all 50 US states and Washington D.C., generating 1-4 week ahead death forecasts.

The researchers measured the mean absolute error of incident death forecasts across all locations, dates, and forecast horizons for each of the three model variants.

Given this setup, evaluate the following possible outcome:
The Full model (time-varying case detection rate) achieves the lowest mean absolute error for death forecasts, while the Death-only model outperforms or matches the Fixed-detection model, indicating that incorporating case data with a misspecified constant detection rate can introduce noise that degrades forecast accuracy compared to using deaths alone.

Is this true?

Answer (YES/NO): YES